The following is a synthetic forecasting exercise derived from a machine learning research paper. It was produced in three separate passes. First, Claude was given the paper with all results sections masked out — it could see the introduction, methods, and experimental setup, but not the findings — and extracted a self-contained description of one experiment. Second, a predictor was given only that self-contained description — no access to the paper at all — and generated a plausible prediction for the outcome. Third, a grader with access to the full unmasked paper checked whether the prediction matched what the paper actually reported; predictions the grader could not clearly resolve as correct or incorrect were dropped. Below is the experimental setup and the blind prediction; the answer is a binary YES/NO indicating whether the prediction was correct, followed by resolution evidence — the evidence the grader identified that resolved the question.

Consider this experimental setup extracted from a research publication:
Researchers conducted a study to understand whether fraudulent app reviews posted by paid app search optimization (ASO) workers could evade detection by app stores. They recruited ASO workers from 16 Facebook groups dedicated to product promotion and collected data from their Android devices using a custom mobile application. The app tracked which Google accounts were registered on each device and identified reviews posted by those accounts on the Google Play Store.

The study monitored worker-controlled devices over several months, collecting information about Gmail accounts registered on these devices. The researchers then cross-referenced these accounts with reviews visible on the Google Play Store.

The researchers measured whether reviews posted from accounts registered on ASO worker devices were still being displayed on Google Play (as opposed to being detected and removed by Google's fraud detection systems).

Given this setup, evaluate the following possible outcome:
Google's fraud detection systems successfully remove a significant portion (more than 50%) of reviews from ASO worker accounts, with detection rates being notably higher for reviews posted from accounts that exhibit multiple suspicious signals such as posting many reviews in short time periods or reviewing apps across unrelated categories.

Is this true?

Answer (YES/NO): NO